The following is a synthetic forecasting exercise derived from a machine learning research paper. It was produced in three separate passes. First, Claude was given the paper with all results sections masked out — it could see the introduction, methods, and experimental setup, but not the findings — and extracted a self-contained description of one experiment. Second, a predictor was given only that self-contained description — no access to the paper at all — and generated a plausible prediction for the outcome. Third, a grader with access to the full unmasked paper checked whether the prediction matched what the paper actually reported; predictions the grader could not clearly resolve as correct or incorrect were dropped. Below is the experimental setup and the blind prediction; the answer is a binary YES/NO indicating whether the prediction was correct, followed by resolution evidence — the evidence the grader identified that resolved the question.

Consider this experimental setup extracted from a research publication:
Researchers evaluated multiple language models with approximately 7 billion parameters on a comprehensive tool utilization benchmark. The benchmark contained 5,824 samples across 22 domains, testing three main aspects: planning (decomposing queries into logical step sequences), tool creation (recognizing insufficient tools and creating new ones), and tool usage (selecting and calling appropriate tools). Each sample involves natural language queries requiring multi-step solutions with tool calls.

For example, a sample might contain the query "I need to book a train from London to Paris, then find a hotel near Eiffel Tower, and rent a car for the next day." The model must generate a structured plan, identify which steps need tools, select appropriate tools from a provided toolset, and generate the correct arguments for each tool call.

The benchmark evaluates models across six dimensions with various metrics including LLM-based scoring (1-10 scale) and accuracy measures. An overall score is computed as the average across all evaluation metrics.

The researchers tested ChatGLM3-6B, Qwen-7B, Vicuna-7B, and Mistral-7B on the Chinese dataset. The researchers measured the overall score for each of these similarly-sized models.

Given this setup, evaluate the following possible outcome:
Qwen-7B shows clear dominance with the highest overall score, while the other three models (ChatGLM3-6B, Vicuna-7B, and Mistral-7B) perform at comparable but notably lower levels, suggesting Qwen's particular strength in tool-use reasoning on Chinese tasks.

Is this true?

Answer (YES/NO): NO